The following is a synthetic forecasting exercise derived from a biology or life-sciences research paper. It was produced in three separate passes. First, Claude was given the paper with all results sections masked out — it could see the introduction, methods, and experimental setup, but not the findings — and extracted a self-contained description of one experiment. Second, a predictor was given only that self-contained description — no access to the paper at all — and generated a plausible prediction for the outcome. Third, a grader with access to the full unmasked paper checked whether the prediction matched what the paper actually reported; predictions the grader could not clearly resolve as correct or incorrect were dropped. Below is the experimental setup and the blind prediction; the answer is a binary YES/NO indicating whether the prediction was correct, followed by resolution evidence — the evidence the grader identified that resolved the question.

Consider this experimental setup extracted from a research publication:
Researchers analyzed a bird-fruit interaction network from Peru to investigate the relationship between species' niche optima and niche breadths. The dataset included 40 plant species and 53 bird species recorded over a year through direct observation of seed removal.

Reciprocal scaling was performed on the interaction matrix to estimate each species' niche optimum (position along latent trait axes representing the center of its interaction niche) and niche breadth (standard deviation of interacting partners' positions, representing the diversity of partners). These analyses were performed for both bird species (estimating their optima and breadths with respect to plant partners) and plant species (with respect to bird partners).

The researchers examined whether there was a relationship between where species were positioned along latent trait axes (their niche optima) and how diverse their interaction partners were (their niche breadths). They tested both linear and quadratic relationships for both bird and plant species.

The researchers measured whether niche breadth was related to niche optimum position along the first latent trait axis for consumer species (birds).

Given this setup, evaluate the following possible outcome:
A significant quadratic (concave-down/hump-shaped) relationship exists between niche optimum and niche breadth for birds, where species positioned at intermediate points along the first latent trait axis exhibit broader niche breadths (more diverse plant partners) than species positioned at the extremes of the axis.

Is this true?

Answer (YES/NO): YES